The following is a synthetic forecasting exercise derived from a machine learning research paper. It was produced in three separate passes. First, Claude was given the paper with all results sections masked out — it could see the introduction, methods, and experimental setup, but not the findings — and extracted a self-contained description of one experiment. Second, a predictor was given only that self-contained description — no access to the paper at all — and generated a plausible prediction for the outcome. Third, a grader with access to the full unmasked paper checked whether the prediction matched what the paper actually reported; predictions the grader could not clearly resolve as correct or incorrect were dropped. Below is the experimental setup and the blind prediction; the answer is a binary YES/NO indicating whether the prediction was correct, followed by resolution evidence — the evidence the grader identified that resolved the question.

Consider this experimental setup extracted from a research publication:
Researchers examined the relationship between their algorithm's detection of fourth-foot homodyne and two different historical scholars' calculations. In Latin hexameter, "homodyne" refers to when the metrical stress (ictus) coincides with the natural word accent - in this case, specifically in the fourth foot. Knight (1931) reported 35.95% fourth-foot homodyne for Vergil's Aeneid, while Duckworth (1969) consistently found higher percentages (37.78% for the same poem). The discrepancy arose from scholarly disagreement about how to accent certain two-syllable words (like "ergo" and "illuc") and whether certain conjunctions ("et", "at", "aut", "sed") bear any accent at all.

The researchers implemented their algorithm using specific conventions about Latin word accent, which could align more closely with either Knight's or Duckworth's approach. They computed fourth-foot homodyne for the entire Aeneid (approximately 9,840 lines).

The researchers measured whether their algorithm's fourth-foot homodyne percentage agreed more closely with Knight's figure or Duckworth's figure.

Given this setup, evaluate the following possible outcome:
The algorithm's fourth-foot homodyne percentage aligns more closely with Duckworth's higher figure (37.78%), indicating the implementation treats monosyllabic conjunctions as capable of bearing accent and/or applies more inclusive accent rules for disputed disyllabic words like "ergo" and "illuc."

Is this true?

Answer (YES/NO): NO